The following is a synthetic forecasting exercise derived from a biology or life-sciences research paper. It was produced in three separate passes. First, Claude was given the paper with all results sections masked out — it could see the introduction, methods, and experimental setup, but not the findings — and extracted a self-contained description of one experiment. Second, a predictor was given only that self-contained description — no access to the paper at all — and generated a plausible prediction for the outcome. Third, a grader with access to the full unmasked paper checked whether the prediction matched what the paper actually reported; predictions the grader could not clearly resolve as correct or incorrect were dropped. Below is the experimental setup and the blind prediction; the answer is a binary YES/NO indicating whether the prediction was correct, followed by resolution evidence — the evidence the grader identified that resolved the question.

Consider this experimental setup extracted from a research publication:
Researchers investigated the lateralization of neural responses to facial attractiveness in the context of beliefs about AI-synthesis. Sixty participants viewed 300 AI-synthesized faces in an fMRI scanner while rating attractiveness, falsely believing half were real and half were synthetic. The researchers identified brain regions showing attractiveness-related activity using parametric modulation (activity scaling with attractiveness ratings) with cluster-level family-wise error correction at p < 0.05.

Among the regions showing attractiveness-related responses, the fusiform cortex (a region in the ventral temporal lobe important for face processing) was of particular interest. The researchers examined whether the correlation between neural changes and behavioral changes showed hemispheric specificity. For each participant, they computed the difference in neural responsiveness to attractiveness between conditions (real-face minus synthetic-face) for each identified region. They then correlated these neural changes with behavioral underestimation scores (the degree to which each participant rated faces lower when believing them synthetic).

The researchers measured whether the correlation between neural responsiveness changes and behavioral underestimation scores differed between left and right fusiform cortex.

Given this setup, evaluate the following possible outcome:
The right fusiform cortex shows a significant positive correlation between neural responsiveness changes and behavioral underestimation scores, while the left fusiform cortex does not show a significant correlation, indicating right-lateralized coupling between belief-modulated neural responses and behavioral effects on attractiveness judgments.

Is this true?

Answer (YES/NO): YES